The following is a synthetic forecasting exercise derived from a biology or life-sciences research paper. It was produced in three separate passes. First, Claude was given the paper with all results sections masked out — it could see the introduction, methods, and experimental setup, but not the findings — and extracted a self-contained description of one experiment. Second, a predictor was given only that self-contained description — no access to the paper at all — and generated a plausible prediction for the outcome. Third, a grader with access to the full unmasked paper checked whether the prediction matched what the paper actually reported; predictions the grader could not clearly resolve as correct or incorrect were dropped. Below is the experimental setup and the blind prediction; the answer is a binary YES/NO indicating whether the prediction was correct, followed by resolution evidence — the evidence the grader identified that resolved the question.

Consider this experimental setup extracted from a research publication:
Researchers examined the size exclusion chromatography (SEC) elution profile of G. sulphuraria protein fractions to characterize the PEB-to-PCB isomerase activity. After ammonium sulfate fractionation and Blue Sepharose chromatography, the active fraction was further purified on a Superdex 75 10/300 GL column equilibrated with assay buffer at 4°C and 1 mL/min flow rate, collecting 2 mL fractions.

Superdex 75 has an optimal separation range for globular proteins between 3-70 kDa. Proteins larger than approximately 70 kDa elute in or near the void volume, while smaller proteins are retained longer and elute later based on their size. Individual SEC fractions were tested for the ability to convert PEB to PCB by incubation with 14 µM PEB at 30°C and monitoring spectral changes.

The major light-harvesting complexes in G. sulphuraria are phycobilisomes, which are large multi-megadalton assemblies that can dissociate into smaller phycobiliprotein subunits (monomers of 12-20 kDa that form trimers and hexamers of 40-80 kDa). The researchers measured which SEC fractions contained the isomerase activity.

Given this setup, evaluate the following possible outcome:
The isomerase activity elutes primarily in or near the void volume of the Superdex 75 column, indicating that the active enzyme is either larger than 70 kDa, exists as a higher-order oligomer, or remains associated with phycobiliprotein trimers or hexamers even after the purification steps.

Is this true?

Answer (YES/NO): YES